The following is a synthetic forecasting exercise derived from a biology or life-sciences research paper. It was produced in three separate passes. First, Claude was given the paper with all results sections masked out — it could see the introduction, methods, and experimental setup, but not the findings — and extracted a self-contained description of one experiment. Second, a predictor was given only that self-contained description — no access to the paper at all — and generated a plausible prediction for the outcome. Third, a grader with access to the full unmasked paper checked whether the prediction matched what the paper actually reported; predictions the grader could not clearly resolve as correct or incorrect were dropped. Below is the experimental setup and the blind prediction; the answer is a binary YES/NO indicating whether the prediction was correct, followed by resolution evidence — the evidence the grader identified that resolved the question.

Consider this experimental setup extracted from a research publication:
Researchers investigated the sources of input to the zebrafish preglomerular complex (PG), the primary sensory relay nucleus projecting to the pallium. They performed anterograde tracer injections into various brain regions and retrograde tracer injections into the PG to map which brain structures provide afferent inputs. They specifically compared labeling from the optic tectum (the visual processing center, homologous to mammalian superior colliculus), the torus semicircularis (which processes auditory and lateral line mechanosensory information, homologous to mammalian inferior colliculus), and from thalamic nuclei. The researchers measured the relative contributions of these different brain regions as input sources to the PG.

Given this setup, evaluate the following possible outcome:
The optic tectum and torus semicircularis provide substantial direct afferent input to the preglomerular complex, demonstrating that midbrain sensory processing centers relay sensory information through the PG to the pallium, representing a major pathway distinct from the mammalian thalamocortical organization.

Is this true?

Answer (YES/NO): YES